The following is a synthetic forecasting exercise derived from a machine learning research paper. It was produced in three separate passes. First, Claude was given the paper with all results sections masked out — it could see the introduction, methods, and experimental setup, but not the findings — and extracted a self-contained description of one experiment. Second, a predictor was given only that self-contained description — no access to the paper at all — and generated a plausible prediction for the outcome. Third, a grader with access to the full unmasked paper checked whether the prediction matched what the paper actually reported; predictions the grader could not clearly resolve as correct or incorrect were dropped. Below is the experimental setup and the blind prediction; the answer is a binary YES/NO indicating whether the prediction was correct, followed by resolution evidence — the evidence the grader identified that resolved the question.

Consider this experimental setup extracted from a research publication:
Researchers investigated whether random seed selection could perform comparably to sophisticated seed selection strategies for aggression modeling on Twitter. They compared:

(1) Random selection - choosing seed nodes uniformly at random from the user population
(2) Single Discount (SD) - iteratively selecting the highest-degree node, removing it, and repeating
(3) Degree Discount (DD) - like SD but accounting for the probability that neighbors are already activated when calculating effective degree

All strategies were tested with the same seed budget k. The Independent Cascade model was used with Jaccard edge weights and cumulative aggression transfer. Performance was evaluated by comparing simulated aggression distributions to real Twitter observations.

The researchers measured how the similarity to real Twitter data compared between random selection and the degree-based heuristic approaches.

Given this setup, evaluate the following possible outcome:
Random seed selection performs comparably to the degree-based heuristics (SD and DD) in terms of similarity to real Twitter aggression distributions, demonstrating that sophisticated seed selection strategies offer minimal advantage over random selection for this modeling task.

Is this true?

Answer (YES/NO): NO